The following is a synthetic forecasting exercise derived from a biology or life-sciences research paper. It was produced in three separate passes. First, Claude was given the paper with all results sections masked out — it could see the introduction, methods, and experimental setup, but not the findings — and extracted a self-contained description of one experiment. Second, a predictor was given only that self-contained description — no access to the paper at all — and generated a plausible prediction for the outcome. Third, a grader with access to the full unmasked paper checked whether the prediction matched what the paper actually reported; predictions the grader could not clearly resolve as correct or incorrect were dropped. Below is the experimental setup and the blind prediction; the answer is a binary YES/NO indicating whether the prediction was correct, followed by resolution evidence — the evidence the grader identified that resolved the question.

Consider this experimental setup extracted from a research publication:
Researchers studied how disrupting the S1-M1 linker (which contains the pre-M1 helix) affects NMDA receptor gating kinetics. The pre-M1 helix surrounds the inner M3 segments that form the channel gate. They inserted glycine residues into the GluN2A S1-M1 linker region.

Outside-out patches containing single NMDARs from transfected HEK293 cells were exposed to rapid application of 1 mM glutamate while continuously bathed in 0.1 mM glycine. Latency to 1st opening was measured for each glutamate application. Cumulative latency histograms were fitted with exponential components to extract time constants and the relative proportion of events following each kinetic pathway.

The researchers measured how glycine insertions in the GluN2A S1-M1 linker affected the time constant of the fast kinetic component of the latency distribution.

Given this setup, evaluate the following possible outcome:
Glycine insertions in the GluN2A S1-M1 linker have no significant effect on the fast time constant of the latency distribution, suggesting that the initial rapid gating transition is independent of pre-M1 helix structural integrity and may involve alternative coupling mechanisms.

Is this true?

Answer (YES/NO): NO